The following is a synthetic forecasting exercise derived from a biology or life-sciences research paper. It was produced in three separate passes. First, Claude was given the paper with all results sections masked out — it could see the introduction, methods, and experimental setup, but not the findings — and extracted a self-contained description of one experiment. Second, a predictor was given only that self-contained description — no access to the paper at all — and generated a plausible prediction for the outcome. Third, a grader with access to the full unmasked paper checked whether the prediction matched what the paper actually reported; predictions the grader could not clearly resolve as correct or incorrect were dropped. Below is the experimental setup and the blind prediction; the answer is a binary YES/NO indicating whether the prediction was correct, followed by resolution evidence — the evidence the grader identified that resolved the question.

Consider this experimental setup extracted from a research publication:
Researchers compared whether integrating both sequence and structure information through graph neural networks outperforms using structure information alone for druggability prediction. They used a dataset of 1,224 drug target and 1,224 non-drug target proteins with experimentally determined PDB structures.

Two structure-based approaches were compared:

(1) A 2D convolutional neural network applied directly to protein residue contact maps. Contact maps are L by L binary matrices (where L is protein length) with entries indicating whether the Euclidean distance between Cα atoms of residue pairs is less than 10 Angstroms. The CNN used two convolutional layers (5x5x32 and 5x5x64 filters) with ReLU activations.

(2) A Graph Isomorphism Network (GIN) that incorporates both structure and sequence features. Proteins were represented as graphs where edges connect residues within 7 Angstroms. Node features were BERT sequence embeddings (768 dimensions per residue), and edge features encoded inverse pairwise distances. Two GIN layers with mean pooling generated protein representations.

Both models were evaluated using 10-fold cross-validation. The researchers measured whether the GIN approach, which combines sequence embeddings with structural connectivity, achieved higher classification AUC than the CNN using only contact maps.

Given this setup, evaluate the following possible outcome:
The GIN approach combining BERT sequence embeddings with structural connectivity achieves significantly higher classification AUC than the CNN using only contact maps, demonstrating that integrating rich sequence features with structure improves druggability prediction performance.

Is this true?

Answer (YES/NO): YES